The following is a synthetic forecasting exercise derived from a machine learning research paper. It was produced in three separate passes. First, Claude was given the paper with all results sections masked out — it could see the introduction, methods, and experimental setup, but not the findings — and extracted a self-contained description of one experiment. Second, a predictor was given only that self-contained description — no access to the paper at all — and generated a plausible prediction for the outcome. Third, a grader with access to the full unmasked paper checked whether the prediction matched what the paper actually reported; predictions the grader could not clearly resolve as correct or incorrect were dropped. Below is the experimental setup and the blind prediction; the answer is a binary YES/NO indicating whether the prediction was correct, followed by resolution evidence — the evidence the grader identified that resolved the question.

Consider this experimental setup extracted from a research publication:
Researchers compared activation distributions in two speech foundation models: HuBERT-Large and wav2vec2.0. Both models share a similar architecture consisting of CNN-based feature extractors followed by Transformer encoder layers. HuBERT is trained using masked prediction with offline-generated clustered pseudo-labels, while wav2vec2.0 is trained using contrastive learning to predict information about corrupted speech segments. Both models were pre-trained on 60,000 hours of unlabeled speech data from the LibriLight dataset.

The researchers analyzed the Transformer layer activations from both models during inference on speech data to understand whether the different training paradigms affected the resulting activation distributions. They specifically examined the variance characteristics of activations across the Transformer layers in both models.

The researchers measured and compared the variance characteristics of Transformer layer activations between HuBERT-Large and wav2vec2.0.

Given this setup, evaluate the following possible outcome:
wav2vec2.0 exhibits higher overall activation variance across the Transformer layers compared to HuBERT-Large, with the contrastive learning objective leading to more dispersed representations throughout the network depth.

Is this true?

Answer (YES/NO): YES